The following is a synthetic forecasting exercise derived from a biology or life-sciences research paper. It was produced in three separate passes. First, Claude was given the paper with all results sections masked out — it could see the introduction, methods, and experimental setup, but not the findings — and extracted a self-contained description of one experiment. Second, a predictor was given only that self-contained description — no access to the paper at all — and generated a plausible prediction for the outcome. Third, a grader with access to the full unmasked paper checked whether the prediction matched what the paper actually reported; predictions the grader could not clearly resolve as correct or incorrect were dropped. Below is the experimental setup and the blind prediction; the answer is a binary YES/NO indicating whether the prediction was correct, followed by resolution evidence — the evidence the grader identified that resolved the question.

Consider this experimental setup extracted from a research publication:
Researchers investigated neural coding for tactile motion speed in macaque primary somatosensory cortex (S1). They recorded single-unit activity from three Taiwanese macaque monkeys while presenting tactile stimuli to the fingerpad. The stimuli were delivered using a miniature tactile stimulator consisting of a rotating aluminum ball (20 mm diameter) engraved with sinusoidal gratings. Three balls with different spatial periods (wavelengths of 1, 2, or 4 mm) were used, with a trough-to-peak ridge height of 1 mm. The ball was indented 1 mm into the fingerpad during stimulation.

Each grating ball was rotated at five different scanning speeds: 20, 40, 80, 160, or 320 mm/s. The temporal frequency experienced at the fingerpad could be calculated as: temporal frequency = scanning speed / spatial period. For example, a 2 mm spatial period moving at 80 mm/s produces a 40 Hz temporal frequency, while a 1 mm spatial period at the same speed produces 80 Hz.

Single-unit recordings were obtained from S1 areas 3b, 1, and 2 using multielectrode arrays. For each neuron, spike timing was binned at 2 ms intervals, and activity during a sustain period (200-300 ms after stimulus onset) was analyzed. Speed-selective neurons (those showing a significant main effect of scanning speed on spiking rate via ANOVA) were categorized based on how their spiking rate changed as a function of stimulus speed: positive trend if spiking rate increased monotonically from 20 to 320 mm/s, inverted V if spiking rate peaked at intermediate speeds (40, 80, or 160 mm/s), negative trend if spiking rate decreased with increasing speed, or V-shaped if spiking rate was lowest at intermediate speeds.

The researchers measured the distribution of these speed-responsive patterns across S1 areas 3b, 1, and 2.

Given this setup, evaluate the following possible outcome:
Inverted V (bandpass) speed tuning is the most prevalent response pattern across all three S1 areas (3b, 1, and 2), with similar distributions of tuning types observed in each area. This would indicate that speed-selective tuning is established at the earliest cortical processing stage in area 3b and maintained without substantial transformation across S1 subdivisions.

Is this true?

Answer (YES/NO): NO